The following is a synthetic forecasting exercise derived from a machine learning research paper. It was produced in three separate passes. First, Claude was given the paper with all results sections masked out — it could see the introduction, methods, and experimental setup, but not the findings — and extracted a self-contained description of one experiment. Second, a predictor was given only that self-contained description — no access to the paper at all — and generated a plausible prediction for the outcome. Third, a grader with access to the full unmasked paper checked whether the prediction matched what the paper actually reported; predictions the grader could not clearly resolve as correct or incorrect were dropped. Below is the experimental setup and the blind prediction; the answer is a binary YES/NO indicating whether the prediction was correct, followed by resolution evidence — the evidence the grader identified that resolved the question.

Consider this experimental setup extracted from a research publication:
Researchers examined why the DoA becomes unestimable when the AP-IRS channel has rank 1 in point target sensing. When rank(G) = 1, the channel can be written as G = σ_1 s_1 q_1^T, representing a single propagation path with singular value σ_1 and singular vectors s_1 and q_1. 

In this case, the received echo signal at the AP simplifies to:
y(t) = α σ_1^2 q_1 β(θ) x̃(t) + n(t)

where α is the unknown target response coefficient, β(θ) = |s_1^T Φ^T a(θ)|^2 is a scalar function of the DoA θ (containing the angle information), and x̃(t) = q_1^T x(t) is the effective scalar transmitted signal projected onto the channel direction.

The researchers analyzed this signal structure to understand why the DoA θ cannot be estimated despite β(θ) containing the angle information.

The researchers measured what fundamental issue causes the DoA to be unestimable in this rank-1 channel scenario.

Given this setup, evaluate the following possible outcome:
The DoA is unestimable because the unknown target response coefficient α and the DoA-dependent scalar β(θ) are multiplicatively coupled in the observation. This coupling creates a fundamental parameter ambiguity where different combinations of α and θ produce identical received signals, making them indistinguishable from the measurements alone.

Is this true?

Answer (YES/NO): YES